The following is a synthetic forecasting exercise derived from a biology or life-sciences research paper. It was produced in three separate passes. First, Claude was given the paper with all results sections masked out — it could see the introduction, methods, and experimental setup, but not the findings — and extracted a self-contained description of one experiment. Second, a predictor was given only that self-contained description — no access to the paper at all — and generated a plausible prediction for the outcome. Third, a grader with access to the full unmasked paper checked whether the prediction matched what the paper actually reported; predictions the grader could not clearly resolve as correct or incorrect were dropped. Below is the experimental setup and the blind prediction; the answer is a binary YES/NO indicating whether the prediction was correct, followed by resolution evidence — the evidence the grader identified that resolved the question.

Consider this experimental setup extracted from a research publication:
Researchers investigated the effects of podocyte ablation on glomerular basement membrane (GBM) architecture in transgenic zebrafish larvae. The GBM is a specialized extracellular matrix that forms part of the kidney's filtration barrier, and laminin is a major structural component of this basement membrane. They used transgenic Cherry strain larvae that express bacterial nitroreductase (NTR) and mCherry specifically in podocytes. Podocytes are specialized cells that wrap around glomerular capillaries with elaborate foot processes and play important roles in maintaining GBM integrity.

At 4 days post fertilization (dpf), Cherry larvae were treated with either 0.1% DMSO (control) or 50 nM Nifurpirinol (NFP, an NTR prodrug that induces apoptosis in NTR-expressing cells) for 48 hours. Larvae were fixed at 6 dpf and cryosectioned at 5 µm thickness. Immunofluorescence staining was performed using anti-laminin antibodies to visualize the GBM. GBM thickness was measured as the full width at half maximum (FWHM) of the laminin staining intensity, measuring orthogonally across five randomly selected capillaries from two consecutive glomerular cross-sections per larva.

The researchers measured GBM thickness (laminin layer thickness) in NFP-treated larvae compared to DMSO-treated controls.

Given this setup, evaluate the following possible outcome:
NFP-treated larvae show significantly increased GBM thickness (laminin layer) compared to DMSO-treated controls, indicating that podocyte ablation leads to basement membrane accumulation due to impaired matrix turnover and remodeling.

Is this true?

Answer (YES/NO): YES